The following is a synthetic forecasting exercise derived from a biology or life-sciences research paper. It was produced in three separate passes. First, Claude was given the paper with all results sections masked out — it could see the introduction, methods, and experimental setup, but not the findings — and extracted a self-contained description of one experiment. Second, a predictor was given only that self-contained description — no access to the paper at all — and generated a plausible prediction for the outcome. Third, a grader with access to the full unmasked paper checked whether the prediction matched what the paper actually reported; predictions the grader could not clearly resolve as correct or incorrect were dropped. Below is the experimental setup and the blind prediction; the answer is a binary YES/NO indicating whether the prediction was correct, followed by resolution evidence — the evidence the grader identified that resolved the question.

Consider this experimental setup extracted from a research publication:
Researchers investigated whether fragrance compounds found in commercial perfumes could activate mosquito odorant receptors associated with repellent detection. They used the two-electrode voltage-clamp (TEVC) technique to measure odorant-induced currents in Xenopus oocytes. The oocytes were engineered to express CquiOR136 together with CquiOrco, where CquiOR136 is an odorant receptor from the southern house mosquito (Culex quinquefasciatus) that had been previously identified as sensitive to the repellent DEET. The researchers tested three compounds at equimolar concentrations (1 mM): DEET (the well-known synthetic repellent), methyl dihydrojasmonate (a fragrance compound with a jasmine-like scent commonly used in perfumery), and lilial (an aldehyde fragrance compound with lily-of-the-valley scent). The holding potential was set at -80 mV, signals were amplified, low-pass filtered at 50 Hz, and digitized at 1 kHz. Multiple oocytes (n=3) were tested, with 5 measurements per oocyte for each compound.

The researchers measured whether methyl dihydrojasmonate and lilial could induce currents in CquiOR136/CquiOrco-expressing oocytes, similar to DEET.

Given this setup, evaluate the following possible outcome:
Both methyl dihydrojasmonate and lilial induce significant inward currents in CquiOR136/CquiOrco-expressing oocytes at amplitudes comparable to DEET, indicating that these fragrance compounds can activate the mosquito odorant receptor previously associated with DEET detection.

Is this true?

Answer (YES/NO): NO